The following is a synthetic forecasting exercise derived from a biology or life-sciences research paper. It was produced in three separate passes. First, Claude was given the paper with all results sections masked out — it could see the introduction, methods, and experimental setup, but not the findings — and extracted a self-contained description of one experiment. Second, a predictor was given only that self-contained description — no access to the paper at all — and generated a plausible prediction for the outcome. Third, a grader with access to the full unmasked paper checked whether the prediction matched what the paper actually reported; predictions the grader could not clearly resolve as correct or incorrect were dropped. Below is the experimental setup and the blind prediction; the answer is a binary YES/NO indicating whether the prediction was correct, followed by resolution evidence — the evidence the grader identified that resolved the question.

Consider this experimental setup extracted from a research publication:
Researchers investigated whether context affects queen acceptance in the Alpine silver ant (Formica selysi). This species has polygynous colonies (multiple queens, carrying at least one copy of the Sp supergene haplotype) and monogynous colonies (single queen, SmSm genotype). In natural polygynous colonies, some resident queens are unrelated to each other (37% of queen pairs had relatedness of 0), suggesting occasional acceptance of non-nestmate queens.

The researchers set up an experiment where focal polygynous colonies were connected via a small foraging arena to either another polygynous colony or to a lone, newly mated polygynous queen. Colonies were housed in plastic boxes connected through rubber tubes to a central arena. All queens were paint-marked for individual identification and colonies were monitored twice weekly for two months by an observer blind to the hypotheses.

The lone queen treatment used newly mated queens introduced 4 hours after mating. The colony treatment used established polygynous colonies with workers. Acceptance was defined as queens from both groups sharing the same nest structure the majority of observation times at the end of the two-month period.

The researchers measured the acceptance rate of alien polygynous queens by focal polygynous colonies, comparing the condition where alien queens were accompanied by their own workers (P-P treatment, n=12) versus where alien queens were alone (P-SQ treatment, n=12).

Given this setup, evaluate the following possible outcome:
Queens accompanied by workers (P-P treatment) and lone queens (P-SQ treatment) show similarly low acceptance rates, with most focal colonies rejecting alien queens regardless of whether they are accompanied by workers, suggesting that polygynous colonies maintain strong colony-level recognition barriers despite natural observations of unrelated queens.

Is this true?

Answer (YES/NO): NO